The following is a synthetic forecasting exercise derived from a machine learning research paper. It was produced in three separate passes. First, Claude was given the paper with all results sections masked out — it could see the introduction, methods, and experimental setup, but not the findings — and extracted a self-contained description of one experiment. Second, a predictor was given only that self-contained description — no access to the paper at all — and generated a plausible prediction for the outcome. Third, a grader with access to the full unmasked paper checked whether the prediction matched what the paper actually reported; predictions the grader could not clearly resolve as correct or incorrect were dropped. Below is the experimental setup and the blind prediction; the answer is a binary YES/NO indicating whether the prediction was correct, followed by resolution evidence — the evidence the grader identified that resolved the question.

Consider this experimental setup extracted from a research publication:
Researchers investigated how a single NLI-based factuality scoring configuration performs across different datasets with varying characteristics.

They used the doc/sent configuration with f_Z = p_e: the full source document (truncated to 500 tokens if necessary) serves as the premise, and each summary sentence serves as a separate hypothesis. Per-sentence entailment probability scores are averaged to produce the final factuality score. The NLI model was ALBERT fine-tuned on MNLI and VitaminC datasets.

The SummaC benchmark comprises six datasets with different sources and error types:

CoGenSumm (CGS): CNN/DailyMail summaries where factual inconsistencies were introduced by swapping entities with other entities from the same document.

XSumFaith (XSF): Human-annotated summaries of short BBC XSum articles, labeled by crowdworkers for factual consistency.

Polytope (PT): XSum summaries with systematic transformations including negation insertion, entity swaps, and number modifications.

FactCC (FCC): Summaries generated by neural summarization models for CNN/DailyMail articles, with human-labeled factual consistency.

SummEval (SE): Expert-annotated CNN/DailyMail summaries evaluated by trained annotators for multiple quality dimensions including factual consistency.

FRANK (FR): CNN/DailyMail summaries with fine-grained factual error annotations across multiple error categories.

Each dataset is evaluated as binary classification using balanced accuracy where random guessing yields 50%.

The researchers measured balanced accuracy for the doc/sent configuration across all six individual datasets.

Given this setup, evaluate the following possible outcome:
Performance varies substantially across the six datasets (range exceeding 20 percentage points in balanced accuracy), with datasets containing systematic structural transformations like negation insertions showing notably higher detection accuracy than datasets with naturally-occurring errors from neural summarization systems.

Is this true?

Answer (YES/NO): NO